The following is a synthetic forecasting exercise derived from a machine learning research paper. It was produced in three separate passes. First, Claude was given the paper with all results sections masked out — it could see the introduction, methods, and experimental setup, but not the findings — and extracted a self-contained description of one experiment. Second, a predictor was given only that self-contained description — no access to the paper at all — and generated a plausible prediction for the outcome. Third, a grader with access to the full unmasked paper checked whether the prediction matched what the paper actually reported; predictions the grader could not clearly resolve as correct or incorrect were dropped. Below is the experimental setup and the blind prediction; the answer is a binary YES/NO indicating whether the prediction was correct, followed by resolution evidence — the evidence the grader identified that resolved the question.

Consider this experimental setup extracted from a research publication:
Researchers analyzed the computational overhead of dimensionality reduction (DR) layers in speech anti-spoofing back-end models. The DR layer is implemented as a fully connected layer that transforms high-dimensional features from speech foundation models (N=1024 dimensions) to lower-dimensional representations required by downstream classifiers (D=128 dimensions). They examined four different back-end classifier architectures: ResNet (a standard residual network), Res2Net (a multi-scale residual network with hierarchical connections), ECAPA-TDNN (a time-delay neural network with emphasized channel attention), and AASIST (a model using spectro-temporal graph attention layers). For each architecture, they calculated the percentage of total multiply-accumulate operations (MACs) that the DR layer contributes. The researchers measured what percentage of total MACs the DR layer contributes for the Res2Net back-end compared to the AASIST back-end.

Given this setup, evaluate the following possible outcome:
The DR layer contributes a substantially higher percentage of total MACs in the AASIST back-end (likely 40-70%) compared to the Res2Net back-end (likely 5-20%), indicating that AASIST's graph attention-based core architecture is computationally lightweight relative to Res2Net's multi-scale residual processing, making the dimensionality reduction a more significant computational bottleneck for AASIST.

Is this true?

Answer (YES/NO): NO